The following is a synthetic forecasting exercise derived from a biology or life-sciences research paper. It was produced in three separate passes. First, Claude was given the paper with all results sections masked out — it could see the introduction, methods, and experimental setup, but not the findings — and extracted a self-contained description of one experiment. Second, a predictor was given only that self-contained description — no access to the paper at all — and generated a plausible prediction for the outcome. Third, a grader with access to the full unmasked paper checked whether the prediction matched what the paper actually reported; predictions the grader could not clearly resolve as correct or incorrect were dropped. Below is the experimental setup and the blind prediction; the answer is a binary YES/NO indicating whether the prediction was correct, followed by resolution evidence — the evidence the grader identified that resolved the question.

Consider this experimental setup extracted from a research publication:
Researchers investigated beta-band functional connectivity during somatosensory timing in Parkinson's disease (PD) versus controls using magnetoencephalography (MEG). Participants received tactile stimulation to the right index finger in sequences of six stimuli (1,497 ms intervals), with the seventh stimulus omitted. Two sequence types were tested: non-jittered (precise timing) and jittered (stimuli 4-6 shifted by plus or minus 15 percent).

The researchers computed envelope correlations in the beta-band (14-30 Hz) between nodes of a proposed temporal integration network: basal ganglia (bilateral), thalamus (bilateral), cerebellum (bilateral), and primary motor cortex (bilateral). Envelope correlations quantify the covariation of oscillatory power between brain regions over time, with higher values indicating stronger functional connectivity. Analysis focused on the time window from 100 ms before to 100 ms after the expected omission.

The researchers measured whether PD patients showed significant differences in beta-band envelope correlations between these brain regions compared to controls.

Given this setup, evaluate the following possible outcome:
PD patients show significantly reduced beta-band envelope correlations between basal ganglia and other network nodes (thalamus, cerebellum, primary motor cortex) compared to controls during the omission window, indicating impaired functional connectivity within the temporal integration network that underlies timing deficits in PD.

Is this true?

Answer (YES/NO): NO